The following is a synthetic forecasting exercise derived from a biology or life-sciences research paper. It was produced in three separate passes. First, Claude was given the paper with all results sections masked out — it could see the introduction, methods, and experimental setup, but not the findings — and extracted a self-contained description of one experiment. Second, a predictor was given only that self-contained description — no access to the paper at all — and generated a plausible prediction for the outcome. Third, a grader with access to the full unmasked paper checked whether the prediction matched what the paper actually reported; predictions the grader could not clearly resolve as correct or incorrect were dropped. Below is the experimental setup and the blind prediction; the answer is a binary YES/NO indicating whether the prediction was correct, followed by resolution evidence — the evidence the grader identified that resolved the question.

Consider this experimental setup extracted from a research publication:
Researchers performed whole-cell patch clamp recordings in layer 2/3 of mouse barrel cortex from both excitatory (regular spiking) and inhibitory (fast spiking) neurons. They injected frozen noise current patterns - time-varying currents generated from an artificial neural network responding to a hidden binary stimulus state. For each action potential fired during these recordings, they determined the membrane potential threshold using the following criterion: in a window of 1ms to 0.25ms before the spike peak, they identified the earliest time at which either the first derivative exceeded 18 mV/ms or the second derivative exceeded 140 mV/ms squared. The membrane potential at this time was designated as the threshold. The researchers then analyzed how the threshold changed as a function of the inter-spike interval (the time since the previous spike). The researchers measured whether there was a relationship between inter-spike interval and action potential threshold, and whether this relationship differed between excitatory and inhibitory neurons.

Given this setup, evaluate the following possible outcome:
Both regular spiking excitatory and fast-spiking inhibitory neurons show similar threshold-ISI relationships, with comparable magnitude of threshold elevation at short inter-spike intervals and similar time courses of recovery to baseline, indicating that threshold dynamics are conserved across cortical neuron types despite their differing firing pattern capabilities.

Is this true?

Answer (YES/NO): NO